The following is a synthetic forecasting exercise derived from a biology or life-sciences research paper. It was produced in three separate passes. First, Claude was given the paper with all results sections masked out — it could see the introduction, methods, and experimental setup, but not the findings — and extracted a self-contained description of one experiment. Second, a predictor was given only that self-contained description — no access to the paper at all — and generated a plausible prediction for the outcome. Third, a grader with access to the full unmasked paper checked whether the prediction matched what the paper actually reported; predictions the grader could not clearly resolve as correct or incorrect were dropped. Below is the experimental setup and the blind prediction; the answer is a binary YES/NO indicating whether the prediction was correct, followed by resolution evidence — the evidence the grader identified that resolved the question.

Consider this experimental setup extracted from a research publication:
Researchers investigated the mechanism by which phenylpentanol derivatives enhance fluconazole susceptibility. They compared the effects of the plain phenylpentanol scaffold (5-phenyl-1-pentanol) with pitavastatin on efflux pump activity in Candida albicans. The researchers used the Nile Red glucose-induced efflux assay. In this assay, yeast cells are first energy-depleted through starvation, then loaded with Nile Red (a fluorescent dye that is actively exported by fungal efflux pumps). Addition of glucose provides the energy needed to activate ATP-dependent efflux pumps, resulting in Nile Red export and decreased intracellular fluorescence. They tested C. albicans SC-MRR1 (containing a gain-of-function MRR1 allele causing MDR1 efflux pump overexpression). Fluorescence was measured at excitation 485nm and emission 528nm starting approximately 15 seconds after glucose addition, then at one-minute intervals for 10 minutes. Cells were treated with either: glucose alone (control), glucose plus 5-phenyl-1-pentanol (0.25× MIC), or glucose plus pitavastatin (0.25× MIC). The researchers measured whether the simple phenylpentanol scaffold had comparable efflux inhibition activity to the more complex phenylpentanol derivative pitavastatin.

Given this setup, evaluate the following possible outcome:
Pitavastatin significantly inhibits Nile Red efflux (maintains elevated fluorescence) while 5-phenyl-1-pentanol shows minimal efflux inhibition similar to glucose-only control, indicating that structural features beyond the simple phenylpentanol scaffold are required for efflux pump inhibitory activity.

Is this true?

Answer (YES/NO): NO